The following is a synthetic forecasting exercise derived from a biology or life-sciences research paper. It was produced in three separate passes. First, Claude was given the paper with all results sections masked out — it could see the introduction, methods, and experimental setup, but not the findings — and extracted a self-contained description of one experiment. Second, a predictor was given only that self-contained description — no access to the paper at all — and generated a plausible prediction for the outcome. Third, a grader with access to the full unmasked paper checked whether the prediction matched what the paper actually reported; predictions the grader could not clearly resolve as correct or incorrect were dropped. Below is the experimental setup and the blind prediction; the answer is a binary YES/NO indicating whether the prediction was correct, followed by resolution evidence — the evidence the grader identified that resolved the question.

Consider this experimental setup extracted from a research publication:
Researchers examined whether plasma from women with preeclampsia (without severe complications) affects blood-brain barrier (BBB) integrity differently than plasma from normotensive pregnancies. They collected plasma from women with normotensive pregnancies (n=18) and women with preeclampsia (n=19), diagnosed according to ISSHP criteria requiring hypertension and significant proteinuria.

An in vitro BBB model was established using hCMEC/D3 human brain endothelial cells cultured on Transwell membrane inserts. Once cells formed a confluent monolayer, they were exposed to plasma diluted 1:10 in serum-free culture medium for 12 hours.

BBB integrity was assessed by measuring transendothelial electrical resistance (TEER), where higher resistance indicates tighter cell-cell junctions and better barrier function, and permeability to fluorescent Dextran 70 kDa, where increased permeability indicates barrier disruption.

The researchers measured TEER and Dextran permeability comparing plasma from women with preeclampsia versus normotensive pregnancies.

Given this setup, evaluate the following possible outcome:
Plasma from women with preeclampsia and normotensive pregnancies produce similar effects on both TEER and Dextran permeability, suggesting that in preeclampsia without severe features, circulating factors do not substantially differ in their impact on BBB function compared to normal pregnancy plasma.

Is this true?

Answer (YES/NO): YES